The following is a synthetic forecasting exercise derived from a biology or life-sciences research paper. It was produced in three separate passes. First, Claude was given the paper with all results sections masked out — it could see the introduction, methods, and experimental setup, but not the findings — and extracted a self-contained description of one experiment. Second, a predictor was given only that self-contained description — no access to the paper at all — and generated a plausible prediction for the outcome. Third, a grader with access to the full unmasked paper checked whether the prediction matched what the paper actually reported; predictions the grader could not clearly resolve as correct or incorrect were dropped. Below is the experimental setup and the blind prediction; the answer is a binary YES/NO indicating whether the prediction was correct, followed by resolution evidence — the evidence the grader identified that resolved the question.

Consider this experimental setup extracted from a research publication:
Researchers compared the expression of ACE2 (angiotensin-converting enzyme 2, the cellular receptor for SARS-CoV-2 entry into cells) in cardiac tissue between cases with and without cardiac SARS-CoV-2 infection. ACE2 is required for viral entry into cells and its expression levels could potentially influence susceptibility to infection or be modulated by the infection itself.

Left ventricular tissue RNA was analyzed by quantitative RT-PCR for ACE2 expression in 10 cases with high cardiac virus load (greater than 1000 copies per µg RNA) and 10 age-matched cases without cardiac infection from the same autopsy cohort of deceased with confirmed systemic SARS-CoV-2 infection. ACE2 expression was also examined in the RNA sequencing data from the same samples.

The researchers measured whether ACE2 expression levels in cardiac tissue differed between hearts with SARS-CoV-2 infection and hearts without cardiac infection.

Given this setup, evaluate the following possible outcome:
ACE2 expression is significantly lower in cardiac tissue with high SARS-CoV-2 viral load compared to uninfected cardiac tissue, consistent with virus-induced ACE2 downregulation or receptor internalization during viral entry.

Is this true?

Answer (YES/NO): NO